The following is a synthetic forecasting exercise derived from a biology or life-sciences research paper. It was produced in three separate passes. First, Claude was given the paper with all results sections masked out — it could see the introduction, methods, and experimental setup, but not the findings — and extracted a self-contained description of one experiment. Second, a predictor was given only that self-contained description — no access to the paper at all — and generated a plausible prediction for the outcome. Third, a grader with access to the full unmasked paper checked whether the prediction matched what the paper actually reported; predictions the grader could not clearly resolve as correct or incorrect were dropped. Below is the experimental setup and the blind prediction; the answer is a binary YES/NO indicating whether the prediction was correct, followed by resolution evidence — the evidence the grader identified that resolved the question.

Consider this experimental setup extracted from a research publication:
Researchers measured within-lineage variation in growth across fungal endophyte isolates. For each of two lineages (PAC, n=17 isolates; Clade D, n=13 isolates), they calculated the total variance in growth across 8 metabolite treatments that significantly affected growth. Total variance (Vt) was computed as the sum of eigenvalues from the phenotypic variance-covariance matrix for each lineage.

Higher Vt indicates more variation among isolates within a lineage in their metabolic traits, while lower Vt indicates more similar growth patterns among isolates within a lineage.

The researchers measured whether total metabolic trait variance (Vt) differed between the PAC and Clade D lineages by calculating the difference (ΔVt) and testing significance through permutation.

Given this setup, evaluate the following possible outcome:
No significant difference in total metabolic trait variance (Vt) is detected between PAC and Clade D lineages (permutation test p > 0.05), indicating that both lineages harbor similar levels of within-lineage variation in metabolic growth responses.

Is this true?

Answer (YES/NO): NO